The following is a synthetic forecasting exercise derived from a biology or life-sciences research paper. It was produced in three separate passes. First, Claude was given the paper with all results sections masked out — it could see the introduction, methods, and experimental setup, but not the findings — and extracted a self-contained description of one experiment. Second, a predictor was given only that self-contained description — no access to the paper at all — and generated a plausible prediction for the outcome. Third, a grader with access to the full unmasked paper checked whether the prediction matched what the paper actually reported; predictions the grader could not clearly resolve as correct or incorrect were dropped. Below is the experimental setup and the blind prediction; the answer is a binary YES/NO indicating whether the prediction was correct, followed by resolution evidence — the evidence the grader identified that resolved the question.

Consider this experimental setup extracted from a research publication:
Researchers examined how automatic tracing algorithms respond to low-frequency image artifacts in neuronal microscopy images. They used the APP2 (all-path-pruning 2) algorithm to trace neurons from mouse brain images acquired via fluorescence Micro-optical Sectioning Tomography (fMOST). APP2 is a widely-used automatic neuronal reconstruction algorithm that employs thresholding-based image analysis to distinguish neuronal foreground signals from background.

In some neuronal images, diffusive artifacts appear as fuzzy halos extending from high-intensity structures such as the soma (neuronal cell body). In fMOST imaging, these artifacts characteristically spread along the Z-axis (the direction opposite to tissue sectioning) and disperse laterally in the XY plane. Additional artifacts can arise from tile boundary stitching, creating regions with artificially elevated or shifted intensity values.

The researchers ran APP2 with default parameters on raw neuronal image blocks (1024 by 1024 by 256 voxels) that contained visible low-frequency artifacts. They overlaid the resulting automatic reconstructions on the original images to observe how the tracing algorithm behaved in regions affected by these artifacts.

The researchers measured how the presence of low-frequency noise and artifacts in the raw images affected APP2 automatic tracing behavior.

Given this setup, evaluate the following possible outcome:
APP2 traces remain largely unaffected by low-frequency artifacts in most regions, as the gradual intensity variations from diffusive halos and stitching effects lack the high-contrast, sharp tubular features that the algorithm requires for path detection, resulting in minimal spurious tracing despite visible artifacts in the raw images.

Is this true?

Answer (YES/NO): NO